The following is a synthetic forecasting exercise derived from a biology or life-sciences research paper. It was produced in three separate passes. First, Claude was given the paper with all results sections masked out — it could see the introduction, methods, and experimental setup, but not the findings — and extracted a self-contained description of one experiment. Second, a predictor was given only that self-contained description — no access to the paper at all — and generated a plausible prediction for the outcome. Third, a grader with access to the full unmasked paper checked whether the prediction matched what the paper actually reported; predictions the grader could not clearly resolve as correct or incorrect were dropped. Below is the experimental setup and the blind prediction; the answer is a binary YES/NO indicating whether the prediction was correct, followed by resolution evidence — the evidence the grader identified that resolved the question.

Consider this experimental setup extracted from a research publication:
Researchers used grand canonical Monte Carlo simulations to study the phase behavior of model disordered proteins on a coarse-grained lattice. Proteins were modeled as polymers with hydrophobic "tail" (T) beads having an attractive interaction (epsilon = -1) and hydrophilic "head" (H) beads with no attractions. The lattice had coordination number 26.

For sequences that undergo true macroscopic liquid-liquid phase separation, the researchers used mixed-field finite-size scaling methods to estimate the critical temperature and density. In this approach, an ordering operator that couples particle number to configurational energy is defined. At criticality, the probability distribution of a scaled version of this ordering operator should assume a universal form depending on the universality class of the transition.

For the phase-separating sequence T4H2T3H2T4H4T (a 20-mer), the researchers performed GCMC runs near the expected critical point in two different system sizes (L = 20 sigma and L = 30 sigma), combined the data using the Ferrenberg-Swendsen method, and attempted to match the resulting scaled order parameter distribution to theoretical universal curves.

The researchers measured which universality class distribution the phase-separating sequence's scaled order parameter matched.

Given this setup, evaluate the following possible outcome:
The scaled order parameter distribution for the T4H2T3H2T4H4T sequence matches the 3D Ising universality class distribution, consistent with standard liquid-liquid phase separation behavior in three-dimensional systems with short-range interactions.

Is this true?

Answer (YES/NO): YES